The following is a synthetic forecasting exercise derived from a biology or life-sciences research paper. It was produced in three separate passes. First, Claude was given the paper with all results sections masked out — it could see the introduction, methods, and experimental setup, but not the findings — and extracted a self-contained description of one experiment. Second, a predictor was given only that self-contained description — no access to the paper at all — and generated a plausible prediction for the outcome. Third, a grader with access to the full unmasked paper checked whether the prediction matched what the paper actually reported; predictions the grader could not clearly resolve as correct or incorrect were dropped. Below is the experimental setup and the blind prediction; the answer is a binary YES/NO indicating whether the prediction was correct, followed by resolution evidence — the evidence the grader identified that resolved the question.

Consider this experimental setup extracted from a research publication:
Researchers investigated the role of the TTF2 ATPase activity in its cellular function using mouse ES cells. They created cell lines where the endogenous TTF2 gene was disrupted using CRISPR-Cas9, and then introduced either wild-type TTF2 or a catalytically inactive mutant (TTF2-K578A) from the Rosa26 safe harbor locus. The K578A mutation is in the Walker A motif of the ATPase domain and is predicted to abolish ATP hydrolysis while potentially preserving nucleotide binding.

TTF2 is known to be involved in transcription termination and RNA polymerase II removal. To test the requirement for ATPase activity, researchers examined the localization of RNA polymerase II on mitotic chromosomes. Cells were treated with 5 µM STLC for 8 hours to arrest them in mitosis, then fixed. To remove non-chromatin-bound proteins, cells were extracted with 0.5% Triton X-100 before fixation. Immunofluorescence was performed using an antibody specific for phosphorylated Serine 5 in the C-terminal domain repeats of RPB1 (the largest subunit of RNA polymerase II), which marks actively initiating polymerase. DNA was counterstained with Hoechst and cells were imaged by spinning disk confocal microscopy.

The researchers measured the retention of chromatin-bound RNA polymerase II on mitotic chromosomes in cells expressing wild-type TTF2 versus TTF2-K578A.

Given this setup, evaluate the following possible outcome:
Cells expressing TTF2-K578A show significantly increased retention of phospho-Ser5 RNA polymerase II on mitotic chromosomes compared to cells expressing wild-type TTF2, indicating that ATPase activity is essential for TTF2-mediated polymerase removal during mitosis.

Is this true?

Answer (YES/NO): YES